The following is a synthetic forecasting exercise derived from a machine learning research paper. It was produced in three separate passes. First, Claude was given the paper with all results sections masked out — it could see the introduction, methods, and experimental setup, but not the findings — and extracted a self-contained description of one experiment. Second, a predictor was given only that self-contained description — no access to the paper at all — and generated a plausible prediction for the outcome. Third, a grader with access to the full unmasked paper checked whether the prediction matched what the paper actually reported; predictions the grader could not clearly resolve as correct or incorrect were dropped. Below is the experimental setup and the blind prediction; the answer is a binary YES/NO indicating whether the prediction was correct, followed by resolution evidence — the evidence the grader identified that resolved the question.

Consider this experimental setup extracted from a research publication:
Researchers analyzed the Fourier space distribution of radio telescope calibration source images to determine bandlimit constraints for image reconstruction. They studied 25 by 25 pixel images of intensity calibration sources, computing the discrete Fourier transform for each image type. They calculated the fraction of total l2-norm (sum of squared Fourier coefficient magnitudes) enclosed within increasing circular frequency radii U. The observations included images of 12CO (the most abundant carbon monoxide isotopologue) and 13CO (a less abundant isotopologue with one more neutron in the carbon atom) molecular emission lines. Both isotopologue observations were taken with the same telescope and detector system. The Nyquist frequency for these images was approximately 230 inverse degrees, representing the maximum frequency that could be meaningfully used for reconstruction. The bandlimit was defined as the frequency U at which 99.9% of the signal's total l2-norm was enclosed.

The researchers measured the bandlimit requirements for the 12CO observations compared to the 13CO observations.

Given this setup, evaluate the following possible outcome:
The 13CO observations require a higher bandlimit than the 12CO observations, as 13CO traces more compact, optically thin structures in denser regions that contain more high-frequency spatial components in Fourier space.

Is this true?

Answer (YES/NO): YES